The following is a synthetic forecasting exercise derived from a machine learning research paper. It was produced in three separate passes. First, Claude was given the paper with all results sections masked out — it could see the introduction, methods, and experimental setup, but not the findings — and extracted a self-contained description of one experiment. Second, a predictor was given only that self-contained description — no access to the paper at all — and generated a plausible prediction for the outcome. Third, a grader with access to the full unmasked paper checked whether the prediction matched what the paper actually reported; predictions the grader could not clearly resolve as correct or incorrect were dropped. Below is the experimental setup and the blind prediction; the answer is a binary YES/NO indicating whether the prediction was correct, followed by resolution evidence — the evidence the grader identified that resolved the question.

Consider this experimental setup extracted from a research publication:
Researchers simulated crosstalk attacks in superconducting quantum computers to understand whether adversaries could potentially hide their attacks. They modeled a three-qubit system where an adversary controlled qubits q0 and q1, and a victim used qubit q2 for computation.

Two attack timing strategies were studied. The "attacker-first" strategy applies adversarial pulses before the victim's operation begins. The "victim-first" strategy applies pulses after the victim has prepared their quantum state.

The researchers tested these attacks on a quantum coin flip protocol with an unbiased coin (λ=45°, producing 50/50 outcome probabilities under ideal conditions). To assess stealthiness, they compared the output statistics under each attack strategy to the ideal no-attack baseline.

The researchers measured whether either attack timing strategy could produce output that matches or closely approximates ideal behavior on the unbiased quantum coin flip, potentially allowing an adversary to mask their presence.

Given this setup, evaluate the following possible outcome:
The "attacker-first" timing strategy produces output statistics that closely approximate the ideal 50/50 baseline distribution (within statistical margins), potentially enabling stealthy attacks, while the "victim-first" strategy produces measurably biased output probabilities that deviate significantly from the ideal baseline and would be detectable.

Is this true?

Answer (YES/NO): NO